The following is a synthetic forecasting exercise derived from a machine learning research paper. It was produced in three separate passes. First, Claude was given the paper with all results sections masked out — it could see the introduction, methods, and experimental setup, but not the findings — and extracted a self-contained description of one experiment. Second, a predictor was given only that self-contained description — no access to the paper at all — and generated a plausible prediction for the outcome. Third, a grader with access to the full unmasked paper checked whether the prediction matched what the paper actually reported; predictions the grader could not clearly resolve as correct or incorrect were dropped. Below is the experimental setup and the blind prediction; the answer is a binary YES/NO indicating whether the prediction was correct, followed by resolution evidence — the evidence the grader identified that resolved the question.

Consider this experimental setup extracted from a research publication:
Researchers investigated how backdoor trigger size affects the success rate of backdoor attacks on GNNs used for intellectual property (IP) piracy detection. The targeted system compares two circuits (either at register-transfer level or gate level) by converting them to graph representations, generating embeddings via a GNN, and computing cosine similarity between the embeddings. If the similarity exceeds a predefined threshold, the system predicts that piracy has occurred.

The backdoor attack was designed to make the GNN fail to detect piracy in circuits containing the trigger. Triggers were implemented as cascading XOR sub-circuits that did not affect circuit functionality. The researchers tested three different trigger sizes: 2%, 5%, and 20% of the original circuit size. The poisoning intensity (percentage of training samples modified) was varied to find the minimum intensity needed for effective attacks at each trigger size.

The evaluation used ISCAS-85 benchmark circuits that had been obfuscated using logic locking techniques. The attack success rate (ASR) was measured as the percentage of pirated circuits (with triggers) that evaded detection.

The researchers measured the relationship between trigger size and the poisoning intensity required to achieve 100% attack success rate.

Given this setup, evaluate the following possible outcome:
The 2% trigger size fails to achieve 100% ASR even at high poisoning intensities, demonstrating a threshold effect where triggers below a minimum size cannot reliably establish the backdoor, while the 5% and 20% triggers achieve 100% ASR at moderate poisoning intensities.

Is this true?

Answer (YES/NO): NO